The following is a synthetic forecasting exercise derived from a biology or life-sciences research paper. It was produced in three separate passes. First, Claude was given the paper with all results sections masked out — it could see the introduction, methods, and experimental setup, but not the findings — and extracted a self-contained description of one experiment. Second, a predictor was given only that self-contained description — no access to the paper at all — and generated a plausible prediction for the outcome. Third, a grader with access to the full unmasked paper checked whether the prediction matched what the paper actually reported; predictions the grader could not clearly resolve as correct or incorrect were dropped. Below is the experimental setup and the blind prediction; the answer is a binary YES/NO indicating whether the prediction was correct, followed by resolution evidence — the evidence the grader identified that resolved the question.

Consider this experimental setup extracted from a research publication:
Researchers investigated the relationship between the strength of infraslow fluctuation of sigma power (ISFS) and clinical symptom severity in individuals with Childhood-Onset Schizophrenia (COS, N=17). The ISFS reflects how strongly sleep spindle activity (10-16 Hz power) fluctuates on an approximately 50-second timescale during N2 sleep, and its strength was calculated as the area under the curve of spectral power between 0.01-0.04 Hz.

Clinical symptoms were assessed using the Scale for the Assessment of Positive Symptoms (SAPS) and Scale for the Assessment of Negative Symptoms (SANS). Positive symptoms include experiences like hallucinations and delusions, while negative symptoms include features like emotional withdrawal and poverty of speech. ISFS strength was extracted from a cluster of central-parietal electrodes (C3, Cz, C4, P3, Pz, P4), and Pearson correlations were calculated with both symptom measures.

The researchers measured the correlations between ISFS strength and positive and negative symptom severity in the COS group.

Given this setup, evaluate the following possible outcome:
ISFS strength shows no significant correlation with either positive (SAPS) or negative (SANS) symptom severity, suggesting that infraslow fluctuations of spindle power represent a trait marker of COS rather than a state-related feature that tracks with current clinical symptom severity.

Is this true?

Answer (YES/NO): NO